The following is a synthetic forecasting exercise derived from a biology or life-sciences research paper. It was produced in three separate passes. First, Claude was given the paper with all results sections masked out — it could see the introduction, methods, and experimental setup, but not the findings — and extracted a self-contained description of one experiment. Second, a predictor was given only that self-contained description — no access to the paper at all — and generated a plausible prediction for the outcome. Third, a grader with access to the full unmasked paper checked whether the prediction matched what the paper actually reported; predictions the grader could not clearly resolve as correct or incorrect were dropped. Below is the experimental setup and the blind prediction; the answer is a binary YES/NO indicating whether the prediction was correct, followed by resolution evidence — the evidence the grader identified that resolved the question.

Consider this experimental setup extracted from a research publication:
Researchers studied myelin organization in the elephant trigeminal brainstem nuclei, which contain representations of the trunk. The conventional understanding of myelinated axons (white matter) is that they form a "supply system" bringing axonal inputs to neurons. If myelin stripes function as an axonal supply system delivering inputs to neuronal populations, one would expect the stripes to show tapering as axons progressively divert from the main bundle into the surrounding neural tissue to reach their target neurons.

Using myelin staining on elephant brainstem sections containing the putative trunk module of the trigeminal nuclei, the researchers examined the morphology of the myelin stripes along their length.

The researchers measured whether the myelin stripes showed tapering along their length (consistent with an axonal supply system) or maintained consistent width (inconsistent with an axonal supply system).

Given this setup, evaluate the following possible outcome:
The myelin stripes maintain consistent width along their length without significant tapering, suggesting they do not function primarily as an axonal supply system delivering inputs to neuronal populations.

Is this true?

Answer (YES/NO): YES